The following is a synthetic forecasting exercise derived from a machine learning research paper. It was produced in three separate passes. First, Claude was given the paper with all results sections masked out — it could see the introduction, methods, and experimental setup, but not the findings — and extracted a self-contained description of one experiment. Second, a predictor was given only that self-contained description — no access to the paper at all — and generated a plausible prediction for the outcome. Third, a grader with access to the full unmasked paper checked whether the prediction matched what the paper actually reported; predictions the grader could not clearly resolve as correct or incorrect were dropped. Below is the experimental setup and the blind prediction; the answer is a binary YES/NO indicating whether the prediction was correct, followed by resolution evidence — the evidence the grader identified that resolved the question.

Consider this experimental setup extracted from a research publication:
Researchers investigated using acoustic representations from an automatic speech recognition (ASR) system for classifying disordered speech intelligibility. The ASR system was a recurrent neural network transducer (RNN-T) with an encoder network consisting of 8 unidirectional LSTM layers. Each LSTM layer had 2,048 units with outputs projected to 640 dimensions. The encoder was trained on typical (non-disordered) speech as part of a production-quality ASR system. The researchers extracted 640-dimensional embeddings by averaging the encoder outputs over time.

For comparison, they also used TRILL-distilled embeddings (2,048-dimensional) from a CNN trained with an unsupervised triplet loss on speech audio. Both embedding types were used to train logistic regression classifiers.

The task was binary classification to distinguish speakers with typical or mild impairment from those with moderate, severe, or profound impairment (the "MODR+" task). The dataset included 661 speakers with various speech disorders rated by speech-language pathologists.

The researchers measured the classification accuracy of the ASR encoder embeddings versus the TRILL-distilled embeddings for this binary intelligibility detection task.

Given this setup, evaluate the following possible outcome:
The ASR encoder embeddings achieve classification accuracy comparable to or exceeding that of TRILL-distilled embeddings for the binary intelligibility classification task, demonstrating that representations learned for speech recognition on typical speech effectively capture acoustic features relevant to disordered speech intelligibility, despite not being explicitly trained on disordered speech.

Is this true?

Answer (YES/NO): YES